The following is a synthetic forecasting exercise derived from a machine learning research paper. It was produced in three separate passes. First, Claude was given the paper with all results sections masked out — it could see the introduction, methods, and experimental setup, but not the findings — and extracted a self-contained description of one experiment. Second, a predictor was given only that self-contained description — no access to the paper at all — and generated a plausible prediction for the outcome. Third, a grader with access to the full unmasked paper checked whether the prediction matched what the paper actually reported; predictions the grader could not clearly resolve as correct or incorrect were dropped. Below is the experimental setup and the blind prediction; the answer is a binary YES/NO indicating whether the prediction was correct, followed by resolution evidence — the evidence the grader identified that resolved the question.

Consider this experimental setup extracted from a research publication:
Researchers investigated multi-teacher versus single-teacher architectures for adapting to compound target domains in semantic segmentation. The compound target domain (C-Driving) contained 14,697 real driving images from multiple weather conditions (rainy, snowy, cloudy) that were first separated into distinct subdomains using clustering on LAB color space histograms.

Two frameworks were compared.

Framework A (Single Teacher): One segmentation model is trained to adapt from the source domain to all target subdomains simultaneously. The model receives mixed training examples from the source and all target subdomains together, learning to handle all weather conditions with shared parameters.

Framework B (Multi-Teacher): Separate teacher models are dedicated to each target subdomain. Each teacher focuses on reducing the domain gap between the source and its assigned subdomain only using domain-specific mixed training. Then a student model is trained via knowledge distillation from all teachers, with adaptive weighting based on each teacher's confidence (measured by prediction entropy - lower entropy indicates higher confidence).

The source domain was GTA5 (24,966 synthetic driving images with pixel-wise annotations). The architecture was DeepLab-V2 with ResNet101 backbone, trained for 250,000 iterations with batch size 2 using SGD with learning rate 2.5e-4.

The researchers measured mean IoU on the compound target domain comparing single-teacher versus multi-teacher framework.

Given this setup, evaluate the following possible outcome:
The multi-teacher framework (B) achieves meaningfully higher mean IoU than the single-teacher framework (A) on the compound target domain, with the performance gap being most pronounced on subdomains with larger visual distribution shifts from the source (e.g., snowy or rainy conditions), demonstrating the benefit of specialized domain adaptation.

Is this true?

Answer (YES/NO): NO